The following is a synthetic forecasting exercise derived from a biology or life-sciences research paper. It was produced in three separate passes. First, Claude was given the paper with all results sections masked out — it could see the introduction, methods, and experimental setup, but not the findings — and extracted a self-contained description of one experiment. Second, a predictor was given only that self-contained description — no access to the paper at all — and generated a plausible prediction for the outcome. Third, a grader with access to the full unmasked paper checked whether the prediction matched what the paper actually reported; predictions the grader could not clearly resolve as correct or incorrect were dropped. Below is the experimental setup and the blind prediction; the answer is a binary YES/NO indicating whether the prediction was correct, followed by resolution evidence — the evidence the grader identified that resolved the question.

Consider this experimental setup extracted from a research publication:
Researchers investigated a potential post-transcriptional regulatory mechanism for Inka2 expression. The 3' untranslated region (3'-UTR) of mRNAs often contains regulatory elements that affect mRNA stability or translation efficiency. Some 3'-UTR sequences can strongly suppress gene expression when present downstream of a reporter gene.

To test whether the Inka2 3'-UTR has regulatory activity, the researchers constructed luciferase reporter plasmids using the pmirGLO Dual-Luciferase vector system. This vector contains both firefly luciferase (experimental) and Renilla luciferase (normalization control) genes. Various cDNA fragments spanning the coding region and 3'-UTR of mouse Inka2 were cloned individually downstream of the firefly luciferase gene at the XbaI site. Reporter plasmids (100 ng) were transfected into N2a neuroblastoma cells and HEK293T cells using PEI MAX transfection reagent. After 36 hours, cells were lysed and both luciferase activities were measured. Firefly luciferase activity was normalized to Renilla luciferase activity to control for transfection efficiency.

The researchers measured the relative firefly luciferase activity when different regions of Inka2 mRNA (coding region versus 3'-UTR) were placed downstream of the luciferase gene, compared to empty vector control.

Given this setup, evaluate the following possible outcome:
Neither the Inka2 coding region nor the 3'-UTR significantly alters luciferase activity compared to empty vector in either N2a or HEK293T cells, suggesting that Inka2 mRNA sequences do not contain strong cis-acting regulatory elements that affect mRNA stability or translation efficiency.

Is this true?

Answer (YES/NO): NO